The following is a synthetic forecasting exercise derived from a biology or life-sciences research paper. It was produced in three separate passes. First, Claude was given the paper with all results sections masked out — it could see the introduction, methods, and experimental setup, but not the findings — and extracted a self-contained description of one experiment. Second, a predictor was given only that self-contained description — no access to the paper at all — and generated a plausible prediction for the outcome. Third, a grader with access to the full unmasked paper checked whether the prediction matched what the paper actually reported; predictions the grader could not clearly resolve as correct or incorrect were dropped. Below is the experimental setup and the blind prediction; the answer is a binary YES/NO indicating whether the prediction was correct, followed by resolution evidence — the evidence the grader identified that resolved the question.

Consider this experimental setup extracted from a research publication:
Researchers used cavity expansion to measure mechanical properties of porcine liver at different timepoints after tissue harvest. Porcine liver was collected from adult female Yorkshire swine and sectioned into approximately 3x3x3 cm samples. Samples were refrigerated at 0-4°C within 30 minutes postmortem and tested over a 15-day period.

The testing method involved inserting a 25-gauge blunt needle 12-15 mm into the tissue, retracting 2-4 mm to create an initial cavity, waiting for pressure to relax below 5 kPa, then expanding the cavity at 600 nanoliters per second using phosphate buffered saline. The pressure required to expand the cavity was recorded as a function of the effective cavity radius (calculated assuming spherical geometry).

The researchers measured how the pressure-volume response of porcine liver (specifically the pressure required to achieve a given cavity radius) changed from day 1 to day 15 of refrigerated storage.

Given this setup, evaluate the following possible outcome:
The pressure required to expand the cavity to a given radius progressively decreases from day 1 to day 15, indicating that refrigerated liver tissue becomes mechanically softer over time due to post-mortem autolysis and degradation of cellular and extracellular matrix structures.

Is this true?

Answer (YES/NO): NO